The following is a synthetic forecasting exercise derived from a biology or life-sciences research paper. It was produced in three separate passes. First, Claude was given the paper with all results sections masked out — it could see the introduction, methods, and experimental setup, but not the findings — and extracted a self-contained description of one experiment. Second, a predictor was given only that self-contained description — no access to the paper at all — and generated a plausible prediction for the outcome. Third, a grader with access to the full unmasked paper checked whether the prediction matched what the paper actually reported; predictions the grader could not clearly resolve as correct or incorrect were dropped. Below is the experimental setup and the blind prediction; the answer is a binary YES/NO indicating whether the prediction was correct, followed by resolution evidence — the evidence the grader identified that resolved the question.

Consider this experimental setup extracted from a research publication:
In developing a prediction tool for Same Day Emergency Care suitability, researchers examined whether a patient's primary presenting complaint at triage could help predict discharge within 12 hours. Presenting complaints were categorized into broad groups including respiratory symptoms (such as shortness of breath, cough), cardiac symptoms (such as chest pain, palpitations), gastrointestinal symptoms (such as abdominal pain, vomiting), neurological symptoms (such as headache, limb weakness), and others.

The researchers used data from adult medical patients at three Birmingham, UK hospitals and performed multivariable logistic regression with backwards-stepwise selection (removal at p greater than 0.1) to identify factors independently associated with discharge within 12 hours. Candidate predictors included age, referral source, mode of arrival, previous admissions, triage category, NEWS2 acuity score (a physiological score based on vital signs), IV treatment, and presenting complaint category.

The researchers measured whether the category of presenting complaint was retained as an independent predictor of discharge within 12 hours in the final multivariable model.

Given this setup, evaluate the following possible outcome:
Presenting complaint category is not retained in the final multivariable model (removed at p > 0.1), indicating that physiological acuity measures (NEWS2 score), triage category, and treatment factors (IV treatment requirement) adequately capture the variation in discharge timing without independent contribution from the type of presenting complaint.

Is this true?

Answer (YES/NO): NO